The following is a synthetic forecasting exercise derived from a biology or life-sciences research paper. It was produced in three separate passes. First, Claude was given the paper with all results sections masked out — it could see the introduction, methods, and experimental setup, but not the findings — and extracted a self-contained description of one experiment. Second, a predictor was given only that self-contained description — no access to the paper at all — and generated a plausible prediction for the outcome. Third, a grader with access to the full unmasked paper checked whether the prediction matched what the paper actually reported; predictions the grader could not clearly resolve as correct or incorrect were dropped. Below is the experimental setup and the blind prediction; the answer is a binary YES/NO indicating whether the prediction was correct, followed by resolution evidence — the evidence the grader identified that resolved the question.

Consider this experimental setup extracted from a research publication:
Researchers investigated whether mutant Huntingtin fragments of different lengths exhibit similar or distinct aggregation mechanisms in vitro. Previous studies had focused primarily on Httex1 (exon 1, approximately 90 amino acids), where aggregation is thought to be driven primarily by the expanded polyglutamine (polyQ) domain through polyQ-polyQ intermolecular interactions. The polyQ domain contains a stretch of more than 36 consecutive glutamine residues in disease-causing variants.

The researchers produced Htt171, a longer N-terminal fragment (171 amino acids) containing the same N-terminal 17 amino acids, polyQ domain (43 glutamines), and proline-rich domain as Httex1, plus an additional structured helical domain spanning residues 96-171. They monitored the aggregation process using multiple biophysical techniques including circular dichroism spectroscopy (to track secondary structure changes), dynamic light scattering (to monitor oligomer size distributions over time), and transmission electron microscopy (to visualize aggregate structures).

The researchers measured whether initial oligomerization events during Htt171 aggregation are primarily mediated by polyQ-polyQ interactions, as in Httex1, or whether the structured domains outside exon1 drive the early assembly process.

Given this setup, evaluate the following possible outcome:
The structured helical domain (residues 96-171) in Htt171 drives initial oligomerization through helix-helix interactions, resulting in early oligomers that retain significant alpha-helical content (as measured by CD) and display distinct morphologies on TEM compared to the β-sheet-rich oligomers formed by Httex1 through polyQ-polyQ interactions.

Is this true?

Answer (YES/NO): YES